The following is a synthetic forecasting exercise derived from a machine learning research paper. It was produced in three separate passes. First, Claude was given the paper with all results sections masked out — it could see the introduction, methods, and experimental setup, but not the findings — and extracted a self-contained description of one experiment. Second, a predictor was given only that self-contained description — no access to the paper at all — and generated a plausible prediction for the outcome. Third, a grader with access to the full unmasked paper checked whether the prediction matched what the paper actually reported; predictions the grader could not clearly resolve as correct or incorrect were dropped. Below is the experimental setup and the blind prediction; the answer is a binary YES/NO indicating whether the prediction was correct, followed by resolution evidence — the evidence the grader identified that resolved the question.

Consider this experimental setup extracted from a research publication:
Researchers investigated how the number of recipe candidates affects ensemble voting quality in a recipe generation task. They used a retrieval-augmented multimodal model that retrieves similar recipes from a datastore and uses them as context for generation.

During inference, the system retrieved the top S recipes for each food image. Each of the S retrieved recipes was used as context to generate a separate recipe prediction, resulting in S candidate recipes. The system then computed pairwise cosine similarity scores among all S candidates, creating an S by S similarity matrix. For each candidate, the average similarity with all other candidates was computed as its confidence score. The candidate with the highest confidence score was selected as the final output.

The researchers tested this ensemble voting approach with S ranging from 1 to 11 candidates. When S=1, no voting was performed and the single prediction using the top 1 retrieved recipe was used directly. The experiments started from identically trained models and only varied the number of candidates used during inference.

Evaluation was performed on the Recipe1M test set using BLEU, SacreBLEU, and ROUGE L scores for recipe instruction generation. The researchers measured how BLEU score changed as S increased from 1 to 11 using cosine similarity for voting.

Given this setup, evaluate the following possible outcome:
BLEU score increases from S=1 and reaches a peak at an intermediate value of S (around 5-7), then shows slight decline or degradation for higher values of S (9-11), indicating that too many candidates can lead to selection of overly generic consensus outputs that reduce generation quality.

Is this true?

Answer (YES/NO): NO